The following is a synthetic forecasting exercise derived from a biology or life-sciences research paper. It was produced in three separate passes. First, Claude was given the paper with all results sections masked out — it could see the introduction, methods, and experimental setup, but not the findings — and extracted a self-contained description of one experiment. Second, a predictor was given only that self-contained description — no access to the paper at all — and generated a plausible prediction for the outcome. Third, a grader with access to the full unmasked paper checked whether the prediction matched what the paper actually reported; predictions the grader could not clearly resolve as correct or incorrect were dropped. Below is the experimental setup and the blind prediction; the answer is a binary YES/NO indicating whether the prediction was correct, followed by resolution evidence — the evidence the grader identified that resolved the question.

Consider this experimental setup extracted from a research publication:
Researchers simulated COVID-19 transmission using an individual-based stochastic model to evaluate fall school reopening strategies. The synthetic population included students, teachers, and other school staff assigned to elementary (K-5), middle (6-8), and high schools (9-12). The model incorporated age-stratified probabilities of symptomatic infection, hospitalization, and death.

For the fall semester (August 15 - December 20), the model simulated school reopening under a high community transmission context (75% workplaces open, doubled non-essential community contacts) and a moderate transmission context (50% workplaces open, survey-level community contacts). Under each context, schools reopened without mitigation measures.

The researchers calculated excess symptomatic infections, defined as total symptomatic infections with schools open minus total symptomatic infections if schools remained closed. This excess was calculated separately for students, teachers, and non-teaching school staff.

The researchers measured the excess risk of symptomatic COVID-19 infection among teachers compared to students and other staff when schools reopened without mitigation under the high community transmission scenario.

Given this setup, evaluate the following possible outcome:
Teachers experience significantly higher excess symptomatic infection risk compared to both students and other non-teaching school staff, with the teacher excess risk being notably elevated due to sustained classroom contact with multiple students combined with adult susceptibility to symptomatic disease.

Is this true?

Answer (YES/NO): NO